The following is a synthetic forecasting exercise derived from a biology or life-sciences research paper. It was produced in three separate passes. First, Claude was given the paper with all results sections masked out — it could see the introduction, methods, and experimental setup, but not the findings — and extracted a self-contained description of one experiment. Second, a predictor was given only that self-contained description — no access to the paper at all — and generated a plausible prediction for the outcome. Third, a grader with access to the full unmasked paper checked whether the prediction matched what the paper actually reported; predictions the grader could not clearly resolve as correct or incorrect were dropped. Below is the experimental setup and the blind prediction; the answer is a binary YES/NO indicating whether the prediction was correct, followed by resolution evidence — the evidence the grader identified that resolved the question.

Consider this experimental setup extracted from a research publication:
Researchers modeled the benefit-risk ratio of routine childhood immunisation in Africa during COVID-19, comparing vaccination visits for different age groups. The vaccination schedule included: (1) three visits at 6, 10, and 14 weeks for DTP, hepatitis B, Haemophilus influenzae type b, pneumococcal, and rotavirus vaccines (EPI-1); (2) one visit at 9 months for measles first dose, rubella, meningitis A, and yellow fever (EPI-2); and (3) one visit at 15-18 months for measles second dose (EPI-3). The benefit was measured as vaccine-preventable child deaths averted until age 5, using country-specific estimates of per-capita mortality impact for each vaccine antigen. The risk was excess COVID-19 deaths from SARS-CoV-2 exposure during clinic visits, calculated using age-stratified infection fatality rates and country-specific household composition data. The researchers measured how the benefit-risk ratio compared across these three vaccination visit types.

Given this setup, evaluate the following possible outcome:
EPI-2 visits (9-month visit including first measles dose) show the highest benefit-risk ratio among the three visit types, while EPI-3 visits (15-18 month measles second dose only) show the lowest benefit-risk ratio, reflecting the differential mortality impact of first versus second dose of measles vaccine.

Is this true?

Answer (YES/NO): YES